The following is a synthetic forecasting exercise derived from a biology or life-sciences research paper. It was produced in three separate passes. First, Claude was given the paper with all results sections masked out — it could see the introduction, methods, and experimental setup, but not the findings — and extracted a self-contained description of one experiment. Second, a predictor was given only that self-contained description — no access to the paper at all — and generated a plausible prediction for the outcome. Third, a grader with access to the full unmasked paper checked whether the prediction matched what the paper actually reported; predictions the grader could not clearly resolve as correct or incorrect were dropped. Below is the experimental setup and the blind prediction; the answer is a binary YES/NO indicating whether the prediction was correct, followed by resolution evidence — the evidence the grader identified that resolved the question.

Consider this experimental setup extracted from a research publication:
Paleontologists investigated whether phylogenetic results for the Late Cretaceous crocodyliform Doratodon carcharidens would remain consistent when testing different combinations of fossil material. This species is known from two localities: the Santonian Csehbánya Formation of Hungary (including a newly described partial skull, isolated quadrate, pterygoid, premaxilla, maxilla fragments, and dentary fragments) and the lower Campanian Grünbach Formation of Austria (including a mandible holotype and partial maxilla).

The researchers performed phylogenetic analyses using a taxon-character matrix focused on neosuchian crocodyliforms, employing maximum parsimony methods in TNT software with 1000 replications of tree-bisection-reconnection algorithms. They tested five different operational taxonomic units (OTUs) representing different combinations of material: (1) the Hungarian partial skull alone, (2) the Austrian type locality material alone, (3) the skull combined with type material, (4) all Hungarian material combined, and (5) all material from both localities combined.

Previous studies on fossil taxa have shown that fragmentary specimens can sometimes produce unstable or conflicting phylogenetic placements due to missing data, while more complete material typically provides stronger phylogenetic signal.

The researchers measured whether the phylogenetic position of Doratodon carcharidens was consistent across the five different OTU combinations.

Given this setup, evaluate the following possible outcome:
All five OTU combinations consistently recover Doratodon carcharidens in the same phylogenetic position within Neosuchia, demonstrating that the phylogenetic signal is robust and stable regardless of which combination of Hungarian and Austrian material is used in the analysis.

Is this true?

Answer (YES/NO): NO